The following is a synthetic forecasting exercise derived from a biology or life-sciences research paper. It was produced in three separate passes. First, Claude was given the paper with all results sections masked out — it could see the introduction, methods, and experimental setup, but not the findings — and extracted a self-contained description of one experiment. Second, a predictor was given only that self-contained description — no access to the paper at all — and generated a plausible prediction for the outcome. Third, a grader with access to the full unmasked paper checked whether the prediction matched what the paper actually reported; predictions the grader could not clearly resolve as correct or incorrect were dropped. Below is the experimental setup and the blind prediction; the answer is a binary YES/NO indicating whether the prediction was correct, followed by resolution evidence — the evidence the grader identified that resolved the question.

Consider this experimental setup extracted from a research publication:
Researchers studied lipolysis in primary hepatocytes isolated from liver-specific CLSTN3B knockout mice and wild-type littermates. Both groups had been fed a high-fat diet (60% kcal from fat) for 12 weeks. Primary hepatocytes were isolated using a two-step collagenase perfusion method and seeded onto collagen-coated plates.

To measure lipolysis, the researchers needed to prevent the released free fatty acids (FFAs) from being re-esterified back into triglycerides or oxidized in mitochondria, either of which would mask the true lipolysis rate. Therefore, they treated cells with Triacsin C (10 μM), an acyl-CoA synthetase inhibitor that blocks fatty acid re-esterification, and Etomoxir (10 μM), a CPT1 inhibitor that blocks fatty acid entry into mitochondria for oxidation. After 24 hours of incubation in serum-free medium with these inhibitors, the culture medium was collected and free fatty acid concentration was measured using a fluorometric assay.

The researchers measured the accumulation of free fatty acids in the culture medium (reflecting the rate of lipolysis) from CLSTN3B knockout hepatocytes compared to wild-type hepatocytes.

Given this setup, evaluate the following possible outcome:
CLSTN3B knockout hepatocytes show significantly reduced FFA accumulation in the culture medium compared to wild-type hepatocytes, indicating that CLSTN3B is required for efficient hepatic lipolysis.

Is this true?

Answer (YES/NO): NO